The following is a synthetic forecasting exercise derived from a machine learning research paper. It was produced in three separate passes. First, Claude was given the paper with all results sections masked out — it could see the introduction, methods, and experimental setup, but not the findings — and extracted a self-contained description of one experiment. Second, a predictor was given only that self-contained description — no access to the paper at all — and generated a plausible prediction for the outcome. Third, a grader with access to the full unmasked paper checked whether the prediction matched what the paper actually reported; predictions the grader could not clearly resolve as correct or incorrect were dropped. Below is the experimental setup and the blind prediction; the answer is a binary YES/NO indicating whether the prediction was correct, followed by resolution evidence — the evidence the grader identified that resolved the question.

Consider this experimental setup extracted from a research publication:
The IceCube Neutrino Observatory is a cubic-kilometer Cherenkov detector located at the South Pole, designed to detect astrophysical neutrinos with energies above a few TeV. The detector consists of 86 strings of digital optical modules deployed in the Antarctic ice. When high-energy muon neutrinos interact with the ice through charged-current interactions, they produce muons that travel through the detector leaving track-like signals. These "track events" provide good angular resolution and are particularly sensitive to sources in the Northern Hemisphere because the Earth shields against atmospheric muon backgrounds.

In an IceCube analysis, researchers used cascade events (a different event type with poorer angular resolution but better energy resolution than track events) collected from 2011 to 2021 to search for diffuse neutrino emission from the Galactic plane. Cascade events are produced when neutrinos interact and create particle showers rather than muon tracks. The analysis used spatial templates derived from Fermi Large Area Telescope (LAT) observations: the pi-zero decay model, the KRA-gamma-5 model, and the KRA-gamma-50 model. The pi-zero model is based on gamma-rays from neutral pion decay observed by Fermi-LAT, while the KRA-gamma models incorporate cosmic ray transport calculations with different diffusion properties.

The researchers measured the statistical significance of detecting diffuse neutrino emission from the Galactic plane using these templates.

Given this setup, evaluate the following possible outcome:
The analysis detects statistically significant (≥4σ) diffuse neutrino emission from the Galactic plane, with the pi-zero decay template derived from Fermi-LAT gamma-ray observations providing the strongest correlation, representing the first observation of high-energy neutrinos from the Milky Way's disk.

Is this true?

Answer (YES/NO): NO